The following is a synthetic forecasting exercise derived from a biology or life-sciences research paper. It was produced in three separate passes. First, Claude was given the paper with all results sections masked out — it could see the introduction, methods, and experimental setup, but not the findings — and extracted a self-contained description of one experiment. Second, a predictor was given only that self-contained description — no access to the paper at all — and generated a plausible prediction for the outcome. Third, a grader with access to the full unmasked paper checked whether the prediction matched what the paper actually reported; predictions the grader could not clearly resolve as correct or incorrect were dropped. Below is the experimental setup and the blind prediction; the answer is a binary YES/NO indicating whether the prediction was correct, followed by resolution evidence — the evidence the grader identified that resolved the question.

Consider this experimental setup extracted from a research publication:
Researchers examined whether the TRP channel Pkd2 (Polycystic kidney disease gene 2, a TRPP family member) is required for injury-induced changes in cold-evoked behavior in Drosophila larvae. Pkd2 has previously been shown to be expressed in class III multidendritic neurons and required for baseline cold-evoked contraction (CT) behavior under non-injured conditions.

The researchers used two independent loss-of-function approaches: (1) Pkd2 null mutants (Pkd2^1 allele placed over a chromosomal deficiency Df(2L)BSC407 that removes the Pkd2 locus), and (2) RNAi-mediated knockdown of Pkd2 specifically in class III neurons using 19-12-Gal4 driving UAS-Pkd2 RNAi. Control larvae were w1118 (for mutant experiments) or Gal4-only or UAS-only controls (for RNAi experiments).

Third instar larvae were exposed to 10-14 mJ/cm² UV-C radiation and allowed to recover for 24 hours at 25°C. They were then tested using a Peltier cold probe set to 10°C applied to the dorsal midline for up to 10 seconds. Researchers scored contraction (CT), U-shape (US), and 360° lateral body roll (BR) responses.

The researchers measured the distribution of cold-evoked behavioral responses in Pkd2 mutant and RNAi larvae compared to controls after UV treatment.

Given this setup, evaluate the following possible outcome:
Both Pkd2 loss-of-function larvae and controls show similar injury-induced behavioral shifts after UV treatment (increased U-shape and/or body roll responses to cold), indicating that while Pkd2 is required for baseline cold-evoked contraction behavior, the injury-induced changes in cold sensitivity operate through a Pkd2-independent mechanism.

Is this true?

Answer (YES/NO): NO